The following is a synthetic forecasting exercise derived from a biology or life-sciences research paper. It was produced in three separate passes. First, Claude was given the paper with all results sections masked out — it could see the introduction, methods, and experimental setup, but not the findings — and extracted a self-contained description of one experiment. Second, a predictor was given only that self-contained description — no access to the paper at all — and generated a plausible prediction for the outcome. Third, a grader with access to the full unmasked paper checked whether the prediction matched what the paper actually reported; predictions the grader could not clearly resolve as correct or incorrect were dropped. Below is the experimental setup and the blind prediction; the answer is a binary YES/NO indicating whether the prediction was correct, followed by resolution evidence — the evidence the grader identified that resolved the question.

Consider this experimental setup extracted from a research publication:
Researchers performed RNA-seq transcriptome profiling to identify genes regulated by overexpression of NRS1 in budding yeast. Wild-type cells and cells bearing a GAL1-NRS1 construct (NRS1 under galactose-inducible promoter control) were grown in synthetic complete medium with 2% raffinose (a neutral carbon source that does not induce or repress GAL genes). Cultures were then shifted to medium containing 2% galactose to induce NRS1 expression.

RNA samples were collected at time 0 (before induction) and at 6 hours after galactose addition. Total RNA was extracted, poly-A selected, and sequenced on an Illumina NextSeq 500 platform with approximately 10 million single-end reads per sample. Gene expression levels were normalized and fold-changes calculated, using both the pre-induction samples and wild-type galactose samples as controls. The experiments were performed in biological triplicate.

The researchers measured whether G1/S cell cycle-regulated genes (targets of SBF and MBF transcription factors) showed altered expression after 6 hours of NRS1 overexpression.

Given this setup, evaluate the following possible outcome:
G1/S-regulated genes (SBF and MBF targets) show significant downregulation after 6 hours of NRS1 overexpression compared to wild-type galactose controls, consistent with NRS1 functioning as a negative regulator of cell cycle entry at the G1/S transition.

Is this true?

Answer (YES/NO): NO